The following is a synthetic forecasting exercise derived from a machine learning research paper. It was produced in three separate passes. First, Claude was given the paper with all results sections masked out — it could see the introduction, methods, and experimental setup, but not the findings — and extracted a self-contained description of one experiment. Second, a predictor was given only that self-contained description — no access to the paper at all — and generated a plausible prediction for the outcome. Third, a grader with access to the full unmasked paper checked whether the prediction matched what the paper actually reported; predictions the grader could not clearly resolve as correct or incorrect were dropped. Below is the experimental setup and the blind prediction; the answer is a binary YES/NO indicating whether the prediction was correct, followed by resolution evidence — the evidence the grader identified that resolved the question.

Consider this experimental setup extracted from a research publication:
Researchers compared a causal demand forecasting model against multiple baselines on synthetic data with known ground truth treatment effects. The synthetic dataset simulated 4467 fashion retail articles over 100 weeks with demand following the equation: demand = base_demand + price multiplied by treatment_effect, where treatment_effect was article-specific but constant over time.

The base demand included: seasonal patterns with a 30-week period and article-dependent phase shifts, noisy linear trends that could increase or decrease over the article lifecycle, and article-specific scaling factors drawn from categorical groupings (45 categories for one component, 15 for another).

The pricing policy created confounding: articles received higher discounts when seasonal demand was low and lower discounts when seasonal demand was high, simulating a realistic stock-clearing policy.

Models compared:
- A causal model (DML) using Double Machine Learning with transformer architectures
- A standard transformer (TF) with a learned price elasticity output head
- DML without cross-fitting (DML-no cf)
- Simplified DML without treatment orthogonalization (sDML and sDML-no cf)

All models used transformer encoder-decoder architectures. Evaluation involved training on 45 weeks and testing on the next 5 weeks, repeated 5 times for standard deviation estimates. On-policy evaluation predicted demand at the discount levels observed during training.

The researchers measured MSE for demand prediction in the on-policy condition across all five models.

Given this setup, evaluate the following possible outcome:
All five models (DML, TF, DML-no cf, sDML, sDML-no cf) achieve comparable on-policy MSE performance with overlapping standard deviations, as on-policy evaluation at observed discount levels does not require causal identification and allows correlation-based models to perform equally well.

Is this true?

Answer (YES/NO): YES